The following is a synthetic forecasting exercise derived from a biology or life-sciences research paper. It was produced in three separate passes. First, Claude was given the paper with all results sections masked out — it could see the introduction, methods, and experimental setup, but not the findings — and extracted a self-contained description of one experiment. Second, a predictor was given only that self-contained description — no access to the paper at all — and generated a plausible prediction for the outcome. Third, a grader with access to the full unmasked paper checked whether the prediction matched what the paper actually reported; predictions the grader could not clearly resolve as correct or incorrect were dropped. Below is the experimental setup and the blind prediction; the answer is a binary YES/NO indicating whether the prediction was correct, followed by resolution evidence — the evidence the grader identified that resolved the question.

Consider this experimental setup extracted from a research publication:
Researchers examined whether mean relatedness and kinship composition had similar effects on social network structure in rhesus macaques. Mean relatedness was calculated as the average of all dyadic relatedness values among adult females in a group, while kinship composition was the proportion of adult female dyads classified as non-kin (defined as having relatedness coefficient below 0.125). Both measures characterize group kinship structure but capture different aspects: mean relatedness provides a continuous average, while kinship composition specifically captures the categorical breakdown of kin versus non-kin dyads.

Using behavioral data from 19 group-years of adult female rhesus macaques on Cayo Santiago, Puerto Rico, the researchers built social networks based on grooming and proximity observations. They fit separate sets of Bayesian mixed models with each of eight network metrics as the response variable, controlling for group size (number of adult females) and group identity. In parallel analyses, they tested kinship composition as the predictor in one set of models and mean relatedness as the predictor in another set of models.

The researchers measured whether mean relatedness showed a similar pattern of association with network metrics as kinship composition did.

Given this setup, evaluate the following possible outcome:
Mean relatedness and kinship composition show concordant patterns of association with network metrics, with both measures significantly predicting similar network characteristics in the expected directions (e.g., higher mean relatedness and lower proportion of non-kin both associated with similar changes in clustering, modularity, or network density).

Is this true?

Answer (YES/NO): NO